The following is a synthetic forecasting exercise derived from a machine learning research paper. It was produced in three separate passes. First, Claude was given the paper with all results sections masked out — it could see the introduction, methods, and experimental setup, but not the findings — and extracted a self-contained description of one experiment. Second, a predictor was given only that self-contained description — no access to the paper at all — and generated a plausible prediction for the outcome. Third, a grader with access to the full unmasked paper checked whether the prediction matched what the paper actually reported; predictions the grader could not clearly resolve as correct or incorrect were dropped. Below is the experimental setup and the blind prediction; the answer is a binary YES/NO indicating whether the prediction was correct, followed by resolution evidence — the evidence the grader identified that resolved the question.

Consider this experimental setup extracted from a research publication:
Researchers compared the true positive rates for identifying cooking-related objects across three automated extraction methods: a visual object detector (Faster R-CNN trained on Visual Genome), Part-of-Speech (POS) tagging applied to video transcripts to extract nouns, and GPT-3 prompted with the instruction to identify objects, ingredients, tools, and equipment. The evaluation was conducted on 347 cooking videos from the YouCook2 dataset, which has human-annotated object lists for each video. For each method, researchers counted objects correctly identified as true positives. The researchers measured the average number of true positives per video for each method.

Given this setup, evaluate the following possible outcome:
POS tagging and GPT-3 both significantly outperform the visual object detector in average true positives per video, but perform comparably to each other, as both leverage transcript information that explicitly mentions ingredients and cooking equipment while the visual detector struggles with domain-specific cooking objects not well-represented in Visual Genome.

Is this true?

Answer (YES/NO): YES